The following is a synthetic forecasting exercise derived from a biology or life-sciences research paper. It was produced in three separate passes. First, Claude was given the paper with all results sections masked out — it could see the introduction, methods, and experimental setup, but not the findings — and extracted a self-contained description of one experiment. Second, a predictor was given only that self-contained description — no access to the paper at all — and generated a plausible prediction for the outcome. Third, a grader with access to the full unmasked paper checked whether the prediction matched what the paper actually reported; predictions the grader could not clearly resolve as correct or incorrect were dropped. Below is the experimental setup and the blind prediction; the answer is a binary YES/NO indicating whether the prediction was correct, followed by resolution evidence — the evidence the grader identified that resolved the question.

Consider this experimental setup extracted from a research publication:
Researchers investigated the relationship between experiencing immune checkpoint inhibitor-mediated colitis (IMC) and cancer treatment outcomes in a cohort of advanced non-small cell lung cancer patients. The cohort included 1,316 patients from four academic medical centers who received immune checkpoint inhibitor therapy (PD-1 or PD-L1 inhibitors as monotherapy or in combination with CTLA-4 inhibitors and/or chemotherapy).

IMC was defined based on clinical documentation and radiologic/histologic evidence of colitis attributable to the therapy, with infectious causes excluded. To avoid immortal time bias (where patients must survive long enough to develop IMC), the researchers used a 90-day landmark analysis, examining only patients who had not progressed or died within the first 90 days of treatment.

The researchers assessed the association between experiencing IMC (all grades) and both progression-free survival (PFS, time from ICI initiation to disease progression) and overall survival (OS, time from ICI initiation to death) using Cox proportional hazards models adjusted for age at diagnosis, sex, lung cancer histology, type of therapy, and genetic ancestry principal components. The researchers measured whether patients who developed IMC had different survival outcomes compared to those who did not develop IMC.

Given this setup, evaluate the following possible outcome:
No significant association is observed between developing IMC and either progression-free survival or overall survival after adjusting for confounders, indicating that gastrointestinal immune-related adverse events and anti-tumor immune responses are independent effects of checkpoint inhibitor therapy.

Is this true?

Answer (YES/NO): NO